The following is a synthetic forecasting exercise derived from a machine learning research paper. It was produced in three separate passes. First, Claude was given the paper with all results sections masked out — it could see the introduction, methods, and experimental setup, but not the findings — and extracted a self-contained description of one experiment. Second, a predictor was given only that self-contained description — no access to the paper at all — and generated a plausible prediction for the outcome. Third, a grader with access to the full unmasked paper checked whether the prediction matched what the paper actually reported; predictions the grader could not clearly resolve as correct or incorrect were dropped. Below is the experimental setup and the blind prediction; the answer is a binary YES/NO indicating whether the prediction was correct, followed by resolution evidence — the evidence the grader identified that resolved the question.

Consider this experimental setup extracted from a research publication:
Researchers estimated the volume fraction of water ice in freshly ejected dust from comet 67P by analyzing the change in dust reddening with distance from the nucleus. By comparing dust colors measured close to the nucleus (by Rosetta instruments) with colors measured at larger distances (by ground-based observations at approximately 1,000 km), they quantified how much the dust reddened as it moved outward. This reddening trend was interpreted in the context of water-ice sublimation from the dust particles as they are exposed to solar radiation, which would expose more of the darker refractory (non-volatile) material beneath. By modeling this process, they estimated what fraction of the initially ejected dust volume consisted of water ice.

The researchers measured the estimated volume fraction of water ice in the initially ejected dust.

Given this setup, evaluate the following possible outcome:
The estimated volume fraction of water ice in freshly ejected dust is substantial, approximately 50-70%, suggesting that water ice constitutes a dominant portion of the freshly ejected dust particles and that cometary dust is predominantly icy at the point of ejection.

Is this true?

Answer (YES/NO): NO